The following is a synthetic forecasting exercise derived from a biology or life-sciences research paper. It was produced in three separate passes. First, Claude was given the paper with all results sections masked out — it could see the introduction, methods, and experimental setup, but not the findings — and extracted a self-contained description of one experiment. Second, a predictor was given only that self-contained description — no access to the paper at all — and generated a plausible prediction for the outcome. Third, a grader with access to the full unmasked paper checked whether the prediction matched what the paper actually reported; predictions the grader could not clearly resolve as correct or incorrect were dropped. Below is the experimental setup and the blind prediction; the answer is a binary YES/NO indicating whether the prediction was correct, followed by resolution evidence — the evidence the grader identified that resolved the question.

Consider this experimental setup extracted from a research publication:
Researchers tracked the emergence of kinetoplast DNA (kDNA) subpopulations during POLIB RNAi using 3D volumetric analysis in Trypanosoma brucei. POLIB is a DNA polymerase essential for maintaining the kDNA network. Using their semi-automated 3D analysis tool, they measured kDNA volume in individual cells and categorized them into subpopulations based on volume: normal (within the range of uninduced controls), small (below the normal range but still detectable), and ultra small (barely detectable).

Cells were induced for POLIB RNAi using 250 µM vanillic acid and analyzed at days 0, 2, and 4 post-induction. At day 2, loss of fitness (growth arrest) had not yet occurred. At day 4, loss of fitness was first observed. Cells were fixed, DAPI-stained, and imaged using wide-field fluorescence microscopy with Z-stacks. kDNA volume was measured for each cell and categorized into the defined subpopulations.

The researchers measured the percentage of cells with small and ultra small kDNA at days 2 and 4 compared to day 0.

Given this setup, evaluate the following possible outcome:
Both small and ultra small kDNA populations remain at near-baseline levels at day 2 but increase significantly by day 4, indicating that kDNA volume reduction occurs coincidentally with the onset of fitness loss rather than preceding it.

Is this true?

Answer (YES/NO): NO